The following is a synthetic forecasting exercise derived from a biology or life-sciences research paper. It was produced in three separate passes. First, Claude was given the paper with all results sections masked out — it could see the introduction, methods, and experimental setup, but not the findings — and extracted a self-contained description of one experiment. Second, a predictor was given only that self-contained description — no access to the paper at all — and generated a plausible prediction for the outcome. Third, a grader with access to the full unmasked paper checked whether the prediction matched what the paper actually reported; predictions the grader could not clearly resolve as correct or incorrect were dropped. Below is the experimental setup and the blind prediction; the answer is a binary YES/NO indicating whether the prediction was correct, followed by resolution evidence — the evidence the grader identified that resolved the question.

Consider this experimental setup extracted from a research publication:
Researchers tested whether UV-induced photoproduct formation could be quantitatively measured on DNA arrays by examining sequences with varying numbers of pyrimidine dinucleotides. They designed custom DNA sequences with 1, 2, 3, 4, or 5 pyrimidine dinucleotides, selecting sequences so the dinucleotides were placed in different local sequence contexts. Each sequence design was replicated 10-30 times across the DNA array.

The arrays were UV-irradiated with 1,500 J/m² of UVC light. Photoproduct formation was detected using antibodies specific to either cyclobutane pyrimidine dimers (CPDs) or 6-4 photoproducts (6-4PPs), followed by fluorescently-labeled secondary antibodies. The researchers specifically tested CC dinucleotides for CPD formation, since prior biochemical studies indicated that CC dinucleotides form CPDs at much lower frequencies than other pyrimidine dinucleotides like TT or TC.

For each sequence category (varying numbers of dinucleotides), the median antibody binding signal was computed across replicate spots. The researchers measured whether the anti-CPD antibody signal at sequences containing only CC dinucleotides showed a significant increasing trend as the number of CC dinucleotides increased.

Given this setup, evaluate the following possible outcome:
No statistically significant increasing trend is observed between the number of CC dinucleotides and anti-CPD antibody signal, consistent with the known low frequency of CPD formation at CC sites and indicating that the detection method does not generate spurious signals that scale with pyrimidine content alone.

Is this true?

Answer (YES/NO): YES